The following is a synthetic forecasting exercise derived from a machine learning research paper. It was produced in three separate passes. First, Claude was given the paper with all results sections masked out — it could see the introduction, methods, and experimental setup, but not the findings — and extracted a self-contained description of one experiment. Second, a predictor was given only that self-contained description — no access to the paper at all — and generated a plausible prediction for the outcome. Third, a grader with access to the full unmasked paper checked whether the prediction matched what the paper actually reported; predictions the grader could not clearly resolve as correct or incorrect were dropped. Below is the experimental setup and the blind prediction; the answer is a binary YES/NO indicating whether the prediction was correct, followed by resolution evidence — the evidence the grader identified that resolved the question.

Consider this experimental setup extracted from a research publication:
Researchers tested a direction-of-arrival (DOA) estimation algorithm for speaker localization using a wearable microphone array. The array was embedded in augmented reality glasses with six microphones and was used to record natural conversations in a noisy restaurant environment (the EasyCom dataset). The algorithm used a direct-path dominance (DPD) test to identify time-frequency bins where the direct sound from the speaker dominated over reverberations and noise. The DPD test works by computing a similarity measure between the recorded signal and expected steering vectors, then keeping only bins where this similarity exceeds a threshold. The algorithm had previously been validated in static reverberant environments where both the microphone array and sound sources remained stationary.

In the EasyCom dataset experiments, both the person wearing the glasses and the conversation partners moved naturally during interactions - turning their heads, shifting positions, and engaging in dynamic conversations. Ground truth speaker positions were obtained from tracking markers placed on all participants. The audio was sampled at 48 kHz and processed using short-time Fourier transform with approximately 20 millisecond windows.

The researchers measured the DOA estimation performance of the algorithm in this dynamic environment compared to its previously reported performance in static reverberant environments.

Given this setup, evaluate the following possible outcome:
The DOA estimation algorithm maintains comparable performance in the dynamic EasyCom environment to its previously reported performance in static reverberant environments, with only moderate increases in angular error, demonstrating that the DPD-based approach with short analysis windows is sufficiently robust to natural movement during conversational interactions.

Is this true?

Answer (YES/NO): NO